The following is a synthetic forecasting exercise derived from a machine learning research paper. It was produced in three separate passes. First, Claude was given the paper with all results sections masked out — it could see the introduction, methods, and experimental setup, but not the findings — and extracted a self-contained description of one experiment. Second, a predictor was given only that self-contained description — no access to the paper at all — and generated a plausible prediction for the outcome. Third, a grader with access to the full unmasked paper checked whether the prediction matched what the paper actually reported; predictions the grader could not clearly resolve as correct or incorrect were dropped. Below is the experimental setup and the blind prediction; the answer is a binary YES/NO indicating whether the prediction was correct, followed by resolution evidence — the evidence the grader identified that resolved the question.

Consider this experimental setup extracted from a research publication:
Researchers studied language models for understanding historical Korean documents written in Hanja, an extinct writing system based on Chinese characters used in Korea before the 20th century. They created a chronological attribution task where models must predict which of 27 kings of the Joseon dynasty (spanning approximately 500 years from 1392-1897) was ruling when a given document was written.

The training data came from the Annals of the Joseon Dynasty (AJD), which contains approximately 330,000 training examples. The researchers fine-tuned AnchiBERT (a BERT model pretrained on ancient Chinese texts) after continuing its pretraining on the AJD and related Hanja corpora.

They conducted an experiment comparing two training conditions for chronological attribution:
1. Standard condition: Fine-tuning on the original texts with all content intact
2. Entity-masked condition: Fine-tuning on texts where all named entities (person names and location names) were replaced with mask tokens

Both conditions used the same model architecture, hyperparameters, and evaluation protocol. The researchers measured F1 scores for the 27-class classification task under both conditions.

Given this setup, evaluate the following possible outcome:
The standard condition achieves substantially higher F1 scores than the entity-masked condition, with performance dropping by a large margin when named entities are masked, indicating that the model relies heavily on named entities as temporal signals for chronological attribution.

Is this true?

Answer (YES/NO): NO